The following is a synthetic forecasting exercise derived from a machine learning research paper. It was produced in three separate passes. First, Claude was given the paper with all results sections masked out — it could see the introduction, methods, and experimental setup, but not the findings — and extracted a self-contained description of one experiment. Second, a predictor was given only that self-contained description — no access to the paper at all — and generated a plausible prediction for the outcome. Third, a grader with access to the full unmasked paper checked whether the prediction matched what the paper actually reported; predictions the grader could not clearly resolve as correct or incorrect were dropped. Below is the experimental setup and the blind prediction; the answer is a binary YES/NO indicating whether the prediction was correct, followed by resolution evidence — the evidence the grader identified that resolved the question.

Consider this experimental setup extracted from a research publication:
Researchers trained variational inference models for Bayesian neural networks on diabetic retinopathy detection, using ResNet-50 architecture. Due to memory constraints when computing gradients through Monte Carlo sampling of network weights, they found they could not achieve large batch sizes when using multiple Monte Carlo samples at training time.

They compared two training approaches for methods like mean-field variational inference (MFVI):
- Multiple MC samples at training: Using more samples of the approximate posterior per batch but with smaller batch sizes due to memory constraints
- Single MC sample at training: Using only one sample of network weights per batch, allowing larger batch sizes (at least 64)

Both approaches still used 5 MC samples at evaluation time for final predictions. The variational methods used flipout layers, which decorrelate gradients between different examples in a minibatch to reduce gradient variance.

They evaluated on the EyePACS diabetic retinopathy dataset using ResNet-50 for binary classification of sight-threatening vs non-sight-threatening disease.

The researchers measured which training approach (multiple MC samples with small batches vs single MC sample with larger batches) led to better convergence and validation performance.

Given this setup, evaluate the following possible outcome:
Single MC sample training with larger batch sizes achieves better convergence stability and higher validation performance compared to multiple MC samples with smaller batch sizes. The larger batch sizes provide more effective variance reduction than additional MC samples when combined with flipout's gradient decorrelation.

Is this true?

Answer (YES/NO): YES